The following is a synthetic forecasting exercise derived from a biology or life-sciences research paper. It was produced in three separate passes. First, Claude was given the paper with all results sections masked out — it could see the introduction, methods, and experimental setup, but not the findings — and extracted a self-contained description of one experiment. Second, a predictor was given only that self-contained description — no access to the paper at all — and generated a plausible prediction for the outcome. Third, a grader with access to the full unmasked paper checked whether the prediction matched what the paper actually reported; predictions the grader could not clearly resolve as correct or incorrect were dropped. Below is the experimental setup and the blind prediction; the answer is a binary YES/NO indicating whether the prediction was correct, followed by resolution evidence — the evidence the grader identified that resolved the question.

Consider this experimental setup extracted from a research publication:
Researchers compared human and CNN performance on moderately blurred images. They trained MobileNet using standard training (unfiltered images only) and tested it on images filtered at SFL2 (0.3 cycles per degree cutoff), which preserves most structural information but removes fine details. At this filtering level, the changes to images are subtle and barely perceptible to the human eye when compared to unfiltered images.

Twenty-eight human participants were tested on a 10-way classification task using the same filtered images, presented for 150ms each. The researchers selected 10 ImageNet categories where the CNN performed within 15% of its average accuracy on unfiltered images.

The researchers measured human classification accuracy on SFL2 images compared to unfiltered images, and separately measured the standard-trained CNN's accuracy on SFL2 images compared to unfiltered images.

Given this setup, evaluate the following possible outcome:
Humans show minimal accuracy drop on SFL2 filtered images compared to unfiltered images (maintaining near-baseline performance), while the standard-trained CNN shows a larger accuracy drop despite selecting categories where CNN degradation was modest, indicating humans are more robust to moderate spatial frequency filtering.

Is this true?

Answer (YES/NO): YES